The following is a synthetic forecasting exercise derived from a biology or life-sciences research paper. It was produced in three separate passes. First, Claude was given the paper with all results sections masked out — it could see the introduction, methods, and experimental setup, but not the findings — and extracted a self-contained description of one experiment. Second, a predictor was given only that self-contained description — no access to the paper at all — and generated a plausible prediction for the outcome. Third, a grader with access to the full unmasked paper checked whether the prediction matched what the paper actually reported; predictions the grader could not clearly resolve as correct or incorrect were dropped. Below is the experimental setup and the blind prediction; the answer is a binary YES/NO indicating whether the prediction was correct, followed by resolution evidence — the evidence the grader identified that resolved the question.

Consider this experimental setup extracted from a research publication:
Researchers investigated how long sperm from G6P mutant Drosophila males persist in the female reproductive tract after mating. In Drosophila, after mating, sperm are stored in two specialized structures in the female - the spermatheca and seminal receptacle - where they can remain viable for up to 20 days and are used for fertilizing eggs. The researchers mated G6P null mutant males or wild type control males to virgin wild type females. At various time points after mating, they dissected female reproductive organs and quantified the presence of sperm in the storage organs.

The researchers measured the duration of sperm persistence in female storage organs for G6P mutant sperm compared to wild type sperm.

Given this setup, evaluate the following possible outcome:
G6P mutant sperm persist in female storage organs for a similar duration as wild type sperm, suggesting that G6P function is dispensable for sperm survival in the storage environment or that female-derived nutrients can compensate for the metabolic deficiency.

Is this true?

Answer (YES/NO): NO